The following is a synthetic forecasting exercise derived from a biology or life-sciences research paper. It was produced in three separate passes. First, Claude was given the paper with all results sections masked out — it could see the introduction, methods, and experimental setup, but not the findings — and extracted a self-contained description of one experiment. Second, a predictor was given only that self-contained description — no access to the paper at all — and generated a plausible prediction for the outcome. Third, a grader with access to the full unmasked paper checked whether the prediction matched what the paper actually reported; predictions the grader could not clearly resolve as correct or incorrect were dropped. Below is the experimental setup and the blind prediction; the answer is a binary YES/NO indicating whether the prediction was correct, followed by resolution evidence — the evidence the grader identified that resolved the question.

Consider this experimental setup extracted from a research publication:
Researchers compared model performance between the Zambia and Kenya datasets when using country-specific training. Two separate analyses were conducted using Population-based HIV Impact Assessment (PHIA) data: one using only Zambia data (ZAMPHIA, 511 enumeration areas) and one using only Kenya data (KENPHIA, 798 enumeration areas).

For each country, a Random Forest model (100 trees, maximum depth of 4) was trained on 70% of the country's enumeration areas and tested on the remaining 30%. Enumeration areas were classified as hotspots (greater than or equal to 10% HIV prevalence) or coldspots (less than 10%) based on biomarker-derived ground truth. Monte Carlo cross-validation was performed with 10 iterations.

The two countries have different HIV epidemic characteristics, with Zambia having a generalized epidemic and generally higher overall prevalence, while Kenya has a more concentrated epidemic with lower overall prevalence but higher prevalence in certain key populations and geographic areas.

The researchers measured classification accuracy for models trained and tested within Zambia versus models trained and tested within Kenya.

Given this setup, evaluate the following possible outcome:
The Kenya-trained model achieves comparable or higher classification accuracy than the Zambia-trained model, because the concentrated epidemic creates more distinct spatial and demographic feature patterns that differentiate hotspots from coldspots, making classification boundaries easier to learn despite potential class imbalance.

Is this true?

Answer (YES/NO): YES